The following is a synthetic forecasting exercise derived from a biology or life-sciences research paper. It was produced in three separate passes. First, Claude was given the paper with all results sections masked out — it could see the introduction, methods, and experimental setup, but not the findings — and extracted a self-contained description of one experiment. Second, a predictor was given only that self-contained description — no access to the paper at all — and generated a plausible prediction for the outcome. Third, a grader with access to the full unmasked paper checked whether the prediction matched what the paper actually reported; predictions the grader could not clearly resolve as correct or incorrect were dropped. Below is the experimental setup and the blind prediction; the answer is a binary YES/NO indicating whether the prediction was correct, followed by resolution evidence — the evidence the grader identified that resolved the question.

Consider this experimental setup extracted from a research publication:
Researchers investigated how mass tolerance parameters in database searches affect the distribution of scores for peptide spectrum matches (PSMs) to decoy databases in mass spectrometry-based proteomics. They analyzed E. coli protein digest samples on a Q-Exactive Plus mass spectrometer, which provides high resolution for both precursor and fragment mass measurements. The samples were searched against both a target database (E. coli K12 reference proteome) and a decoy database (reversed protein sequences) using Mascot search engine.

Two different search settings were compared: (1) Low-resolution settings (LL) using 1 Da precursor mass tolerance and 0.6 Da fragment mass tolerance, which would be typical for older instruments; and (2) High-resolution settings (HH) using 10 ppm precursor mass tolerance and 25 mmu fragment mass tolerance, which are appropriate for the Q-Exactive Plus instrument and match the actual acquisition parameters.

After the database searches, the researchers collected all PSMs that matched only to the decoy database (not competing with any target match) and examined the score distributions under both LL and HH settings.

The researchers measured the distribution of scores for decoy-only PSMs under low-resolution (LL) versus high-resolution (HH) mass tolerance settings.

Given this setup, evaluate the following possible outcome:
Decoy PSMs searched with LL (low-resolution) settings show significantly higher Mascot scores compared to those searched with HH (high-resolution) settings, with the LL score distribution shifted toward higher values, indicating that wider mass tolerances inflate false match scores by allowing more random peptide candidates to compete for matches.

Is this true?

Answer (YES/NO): YES